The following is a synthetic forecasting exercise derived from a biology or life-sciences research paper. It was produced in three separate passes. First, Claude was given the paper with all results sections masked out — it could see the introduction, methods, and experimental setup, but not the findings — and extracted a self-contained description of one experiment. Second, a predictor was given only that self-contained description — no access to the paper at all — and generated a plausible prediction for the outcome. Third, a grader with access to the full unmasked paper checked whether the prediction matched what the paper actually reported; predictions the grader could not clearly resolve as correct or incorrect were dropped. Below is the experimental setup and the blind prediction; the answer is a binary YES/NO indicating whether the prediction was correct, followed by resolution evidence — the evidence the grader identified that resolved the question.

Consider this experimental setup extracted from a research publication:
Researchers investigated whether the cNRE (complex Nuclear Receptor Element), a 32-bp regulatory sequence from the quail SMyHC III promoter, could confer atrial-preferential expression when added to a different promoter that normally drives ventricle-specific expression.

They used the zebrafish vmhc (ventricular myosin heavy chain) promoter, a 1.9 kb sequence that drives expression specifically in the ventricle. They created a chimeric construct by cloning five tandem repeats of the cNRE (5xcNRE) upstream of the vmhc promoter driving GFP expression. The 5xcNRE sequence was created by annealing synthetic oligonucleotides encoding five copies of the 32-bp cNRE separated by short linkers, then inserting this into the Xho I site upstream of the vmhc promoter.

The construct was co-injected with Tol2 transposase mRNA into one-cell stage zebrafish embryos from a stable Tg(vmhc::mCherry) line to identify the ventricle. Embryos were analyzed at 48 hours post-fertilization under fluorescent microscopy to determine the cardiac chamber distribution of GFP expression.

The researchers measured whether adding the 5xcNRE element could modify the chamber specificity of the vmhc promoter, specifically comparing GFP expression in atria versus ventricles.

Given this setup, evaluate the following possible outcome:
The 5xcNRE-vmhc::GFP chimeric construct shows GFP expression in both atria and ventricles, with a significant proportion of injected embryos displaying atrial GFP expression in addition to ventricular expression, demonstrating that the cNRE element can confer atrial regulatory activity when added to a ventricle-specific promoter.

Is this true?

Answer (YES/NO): YES